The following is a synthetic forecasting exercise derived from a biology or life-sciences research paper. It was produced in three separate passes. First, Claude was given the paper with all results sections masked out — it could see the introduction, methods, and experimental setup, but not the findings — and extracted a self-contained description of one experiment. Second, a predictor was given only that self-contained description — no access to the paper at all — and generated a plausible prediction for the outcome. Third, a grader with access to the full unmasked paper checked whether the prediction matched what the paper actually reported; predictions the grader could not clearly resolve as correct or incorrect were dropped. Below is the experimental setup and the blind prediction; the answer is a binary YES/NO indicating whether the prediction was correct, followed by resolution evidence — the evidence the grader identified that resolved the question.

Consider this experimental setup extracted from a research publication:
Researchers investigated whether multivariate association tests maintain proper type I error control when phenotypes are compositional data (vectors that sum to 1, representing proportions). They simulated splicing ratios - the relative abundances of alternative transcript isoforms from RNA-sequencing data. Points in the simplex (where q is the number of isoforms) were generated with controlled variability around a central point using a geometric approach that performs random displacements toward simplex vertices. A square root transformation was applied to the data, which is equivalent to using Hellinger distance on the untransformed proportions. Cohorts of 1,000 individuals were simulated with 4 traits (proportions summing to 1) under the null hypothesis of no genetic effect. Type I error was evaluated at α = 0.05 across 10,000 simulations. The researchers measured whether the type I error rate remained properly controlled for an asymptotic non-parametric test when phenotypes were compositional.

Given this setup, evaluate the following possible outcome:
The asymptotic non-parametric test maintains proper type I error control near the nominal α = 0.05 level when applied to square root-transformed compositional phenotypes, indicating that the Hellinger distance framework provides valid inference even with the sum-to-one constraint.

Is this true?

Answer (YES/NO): YES